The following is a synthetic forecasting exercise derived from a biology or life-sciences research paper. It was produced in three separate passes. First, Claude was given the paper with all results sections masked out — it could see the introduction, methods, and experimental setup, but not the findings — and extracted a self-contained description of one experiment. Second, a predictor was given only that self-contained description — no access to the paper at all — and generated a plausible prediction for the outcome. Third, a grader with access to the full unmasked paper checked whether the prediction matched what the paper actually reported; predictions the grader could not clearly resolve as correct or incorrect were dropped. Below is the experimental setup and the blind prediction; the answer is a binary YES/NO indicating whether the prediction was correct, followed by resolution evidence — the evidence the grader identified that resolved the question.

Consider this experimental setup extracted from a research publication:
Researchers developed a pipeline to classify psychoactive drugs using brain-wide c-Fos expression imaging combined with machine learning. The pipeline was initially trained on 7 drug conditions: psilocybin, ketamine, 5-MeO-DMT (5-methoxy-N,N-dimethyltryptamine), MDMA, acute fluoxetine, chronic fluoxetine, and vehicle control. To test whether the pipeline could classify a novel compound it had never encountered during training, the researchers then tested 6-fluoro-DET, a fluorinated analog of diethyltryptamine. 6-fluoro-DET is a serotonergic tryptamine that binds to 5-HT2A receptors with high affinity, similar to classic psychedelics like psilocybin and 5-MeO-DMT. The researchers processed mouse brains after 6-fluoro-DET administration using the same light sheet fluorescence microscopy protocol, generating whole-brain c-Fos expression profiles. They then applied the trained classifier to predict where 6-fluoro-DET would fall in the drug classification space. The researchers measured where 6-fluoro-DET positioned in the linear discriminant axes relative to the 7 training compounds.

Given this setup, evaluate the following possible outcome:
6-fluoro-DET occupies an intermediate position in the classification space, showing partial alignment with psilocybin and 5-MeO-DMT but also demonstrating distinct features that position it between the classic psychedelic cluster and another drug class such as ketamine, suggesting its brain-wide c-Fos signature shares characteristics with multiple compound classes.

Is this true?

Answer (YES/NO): NO